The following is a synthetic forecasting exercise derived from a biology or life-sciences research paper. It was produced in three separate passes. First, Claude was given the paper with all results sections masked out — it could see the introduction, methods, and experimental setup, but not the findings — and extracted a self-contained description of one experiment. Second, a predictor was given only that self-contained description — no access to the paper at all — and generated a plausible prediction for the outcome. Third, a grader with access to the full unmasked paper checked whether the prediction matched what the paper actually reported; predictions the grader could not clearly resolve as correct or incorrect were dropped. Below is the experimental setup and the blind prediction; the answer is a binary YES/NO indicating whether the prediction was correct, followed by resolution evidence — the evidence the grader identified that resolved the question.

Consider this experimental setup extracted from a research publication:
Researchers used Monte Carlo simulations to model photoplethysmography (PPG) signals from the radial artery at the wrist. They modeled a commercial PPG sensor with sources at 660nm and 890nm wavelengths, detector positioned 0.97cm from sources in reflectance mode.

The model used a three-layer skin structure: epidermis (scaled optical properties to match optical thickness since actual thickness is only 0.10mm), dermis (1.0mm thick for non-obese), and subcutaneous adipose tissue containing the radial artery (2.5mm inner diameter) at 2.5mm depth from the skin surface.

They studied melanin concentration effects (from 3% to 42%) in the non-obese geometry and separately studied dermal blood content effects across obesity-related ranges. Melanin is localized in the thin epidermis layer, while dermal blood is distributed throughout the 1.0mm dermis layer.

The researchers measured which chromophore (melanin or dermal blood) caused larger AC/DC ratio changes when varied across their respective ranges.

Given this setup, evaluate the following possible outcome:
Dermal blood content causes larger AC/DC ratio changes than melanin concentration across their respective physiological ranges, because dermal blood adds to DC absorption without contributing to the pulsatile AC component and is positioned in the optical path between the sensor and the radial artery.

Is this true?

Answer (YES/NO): YES